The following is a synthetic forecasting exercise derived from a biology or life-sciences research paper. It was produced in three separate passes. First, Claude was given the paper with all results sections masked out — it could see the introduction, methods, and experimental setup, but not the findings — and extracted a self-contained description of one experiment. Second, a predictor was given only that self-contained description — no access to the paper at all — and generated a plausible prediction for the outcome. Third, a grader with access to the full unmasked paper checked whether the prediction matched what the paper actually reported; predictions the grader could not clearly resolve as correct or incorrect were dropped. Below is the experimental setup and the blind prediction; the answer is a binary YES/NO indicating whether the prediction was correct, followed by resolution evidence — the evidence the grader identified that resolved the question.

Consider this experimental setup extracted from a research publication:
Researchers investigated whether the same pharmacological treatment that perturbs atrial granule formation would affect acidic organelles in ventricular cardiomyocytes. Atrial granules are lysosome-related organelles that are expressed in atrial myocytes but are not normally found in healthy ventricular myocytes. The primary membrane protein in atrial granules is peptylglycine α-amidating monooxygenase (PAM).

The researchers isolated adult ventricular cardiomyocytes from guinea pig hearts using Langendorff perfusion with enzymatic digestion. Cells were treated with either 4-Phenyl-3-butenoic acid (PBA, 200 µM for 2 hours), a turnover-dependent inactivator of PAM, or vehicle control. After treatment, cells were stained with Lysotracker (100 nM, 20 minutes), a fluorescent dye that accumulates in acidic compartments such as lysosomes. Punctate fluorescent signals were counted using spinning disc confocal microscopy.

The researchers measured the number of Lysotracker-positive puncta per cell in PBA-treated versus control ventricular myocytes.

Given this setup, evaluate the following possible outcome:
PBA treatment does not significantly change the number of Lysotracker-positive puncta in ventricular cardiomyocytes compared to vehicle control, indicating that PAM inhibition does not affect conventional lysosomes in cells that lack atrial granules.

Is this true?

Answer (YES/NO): YES